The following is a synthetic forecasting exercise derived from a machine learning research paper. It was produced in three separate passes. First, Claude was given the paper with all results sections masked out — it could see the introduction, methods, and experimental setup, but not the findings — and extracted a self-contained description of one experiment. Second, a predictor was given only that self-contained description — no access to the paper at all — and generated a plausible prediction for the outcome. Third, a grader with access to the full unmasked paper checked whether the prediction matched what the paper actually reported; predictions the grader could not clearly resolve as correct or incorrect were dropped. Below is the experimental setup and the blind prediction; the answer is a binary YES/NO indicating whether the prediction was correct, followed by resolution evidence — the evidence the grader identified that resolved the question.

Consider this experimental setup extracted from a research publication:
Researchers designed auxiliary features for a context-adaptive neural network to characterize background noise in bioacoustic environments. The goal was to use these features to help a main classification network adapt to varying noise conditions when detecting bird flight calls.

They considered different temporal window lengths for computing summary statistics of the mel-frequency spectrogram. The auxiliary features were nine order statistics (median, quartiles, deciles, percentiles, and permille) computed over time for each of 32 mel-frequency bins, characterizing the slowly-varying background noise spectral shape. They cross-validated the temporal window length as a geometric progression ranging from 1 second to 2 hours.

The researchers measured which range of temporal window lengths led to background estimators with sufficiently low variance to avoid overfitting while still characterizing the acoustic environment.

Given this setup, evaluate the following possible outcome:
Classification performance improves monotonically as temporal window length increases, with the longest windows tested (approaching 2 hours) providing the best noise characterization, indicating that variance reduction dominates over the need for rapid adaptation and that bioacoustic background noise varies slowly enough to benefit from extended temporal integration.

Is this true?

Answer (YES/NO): NO